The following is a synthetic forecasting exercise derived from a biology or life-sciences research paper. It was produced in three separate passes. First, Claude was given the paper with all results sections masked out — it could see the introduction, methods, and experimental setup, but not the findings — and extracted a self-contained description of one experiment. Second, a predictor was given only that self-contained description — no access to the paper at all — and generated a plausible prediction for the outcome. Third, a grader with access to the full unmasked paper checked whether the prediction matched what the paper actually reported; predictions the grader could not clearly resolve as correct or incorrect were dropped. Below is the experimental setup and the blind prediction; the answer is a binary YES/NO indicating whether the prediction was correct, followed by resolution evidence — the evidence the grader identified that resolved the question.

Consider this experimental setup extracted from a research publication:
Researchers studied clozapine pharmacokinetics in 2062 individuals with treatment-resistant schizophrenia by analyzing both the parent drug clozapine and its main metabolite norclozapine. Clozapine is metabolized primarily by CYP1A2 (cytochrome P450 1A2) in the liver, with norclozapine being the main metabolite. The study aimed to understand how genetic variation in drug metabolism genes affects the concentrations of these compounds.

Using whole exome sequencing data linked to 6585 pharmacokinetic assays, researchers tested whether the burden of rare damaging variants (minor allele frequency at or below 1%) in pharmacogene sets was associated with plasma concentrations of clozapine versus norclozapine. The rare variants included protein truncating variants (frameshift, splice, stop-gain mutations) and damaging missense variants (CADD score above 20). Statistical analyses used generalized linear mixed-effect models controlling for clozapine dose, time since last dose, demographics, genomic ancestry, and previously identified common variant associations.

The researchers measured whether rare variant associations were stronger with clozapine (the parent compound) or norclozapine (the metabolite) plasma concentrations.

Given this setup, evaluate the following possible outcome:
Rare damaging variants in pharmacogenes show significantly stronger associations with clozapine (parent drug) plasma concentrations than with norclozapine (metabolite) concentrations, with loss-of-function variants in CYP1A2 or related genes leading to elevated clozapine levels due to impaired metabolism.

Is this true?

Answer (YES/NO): NO